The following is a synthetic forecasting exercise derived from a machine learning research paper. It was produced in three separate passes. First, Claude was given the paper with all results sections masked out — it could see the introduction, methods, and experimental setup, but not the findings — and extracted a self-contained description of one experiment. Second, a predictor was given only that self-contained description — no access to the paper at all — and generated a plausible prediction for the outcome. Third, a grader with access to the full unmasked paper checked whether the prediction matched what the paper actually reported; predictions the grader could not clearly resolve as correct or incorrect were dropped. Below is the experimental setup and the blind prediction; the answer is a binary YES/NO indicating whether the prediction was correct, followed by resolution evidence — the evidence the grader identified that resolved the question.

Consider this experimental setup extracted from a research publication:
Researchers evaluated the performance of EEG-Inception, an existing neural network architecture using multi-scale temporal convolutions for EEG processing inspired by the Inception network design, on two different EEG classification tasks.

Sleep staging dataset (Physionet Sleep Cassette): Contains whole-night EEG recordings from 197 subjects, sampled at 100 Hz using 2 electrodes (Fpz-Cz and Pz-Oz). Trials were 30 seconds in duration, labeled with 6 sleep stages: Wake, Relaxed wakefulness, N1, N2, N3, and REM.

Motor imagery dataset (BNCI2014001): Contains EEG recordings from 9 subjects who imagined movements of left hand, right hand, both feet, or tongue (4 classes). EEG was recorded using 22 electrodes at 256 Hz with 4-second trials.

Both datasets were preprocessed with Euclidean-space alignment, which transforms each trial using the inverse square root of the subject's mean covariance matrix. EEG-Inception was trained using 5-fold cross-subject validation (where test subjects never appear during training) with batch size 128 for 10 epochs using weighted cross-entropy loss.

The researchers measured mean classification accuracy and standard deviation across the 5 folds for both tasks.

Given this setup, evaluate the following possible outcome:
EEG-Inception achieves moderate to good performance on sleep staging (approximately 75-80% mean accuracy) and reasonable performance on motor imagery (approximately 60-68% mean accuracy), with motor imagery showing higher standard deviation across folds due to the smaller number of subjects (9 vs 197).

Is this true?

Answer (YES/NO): NO